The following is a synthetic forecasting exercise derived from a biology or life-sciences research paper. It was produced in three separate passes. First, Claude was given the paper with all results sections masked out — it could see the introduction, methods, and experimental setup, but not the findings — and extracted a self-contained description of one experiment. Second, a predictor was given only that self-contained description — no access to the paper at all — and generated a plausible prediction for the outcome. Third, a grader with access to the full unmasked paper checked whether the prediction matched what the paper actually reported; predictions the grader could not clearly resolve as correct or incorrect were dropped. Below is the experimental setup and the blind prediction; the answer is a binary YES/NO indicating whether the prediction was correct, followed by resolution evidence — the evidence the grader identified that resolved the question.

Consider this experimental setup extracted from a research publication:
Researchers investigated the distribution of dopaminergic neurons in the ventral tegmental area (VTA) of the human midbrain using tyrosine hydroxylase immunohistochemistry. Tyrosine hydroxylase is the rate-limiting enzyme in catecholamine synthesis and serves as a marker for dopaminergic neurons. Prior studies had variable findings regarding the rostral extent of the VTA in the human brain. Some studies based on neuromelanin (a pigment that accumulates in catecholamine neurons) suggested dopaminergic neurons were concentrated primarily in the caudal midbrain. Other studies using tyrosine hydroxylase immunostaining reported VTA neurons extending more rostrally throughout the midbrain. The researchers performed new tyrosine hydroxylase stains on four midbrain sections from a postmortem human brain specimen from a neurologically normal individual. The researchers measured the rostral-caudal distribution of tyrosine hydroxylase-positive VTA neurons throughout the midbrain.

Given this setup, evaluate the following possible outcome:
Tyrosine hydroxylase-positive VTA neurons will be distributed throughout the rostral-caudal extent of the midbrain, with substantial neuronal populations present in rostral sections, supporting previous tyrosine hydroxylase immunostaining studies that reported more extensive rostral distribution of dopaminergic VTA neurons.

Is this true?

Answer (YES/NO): YES